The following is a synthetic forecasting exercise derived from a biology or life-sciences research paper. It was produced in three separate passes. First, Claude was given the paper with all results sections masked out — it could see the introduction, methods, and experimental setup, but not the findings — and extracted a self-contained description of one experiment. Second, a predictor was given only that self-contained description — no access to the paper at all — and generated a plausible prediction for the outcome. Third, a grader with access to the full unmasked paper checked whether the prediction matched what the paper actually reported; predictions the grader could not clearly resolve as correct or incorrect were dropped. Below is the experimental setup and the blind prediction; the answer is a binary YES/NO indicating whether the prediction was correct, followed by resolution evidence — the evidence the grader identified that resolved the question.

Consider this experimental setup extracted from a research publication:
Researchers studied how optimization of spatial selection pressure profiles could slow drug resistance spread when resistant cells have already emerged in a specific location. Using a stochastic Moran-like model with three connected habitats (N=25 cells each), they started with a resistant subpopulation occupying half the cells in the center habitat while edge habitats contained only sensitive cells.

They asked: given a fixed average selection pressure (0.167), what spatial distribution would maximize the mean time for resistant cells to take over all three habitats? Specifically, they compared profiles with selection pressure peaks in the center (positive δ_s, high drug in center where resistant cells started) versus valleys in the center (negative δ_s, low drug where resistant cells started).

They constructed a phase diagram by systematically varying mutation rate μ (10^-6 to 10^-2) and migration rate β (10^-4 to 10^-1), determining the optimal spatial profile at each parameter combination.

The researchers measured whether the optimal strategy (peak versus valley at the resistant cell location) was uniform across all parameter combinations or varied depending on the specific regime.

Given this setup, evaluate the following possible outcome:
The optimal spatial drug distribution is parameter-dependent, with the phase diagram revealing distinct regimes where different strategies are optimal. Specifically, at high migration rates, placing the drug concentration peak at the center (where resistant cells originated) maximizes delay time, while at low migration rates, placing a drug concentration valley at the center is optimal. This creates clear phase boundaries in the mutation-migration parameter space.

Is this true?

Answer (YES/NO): NO